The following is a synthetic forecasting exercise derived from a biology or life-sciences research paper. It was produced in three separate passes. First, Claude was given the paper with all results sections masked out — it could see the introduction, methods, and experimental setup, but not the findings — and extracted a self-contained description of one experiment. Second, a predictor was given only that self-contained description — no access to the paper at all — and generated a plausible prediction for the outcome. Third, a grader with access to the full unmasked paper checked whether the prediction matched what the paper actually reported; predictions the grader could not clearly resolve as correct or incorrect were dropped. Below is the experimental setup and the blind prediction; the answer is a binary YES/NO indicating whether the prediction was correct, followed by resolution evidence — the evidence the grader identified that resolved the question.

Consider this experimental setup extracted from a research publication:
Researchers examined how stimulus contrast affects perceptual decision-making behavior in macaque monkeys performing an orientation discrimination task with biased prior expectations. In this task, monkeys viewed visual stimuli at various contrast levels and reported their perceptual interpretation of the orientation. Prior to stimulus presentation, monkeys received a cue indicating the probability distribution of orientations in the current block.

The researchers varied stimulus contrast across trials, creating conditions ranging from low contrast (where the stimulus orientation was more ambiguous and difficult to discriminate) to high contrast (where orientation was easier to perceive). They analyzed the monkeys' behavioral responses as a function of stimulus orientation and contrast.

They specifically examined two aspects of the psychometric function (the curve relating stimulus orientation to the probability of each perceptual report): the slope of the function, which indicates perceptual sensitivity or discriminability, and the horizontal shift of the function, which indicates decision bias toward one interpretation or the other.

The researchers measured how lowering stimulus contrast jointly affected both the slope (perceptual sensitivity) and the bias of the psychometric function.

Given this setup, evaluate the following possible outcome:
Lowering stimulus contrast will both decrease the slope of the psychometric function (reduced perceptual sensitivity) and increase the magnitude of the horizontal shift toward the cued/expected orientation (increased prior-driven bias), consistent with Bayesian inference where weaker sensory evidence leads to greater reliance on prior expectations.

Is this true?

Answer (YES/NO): YES